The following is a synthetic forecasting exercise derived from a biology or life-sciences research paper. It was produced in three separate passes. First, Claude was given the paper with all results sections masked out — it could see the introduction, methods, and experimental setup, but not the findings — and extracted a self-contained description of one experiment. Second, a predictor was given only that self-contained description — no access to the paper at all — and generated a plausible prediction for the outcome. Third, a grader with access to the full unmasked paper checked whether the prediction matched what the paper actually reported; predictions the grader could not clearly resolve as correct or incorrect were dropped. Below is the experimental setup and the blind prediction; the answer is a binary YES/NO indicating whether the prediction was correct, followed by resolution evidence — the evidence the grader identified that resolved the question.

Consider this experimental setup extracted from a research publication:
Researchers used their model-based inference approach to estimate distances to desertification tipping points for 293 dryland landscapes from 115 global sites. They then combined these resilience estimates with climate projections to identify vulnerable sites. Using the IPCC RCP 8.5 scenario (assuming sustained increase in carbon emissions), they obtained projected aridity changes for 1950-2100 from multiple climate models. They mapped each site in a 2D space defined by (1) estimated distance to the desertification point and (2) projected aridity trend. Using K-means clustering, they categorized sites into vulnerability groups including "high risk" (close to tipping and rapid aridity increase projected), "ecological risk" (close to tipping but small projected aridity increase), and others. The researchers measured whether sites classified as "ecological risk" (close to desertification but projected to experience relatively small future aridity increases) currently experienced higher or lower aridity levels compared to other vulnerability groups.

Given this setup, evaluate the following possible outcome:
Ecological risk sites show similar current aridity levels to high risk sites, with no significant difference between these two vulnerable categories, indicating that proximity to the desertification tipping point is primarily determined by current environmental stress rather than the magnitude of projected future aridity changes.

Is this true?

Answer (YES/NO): NO